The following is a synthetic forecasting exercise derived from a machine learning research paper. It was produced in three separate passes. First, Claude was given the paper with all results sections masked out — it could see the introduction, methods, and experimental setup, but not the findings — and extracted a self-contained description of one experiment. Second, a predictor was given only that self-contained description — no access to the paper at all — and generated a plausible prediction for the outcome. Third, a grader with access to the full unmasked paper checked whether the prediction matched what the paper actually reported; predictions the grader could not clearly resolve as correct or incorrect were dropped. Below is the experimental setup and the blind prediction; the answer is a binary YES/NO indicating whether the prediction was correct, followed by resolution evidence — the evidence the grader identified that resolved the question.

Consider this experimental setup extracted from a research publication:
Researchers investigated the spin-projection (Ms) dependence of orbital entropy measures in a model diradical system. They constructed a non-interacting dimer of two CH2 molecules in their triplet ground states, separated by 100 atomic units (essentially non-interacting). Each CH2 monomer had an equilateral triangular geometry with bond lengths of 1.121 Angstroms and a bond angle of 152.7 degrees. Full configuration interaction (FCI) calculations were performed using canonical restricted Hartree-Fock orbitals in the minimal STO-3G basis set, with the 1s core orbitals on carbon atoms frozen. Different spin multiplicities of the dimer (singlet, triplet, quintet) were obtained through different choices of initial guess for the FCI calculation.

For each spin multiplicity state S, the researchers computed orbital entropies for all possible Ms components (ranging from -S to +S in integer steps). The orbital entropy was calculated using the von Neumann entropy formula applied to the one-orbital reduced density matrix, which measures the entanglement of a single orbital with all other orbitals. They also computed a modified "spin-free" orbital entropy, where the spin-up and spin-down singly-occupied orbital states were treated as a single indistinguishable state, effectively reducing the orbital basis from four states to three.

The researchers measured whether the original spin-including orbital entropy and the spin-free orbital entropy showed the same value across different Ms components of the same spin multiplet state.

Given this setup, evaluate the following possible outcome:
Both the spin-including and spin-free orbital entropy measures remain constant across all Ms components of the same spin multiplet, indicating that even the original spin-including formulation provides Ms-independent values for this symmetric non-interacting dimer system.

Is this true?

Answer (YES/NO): NO